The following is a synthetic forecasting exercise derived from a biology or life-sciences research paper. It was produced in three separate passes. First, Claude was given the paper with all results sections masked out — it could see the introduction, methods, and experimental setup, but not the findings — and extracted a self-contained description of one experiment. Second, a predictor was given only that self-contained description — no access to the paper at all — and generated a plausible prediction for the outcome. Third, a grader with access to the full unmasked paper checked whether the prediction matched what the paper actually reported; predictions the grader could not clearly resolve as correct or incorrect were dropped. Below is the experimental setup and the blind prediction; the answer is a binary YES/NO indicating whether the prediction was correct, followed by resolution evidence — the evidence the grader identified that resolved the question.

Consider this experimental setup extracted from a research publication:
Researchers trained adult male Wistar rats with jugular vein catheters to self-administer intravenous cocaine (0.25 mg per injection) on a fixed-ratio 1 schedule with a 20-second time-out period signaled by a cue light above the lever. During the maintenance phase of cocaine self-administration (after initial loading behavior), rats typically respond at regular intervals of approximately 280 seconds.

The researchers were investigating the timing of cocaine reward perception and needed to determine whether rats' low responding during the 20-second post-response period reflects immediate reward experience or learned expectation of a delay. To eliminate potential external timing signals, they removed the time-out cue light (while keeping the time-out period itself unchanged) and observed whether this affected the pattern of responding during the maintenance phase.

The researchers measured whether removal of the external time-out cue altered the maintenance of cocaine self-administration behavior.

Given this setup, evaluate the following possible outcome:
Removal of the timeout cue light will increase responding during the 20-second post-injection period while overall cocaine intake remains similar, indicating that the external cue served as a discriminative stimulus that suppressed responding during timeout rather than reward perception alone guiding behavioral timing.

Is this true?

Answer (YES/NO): NO